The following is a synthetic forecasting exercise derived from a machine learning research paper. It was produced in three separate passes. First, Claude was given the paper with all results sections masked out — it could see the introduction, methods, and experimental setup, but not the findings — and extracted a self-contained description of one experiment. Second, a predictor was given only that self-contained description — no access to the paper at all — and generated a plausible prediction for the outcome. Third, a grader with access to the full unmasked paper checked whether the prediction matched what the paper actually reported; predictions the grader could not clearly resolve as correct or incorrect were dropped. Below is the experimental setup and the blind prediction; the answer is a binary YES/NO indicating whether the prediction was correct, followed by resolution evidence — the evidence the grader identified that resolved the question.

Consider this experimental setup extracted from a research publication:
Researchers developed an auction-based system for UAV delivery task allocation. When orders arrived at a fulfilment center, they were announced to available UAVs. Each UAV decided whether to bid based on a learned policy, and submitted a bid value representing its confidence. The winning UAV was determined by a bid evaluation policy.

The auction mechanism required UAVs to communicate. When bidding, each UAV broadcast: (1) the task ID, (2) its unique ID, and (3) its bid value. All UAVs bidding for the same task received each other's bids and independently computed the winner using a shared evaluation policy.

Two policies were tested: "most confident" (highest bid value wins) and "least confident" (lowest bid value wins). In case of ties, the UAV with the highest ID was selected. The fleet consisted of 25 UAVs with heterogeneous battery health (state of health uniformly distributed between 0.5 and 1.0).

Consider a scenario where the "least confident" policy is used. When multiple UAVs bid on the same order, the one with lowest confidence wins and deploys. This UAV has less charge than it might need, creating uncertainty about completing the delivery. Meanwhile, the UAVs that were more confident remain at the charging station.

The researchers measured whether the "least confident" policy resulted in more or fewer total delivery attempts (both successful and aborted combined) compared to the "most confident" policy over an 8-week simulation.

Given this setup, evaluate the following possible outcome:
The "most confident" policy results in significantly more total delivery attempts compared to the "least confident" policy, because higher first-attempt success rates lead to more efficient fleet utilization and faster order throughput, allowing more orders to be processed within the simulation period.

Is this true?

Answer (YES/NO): NO